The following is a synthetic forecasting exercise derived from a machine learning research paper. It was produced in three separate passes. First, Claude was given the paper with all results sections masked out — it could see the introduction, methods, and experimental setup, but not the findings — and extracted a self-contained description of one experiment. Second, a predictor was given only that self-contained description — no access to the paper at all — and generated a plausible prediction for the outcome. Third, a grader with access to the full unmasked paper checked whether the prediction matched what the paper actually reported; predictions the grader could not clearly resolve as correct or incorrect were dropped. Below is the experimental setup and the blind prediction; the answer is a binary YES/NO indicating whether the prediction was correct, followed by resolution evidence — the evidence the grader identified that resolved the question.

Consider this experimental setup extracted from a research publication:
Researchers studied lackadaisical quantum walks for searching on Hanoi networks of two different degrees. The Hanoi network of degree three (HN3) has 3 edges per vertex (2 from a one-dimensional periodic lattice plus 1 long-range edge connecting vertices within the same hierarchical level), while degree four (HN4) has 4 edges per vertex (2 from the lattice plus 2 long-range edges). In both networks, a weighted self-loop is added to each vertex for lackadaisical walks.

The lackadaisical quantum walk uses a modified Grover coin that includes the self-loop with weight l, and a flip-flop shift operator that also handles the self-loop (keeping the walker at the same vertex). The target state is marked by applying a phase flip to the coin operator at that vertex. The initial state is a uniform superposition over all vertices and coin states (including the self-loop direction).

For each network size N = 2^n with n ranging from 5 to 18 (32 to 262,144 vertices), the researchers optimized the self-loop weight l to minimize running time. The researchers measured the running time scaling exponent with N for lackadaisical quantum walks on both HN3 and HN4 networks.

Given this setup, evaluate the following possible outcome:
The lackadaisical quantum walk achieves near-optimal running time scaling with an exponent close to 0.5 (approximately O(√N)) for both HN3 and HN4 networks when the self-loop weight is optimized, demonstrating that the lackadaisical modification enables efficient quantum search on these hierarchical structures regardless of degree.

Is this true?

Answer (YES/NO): NO